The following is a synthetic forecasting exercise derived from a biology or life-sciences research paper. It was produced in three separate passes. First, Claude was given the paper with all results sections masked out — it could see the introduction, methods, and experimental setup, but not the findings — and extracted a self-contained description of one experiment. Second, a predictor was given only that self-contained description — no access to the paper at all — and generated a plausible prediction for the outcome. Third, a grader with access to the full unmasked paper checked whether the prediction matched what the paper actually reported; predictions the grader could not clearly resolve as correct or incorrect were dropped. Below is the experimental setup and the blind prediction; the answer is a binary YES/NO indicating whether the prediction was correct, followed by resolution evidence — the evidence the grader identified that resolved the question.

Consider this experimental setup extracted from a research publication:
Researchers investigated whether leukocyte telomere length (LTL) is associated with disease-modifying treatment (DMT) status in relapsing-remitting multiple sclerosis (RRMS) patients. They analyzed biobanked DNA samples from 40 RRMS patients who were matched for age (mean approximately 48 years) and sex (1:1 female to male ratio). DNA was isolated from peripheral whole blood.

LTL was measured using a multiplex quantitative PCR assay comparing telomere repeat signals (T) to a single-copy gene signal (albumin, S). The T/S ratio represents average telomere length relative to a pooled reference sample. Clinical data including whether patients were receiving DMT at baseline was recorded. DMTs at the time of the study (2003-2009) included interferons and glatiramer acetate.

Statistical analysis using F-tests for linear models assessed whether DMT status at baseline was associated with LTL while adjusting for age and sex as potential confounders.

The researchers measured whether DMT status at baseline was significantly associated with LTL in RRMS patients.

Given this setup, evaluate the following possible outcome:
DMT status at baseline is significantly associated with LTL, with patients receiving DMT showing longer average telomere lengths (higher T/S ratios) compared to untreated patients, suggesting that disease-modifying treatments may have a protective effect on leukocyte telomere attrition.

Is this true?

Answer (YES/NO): NO